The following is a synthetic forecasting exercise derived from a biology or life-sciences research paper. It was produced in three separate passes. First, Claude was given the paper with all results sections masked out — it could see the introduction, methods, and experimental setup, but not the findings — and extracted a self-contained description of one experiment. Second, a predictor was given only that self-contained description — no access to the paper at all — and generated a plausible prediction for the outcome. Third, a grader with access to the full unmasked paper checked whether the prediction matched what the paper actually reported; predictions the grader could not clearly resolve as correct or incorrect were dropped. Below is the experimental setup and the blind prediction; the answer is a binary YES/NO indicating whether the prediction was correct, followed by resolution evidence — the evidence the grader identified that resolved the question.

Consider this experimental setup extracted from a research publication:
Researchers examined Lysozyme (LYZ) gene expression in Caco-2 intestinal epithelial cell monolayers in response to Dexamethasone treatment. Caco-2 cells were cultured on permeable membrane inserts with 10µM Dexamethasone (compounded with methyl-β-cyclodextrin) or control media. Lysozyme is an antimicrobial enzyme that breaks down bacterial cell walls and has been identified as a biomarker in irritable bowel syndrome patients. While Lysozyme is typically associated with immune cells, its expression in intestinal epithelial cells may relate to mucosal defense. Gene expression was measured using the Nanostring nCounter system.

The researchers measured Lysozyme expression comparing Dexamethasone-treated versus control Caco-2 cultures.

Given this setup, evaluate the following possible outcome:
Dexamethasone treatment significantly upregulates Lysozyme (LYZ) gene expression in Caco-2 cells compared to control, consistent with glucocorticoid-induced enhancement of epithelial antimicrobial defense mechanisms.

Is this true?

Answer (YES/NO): NO